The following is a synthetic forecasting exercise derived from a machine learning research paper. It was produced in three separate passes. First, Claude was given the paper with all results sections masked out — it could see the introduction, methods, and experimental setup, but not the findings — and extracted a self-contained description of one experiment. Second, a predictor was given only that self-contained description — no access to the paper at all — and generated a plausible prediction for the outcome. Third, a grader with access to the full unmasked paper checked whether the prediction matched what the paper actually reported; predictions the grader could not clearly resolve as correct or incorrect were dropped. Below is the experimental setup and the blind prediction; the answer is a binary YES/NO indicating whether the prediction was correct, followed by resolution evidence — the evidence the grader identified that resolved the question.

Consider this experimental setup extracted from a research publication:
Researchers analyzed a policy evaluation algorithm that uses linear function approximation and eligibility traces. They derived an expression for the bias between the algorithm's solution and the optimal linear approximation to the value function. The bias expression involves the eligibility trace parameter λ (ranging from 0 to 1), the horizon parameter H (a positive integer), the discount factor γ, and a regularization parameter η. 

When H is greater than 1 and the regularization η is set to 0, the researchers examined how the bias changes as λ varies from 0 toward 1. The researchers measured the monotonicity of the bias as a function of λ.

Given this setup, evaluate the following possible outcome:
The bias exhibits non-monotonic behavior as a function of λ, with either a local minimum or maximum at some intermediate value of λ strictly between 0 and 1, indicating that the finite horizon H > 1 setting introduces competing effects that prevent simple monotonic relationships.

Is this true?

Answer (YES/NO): NO